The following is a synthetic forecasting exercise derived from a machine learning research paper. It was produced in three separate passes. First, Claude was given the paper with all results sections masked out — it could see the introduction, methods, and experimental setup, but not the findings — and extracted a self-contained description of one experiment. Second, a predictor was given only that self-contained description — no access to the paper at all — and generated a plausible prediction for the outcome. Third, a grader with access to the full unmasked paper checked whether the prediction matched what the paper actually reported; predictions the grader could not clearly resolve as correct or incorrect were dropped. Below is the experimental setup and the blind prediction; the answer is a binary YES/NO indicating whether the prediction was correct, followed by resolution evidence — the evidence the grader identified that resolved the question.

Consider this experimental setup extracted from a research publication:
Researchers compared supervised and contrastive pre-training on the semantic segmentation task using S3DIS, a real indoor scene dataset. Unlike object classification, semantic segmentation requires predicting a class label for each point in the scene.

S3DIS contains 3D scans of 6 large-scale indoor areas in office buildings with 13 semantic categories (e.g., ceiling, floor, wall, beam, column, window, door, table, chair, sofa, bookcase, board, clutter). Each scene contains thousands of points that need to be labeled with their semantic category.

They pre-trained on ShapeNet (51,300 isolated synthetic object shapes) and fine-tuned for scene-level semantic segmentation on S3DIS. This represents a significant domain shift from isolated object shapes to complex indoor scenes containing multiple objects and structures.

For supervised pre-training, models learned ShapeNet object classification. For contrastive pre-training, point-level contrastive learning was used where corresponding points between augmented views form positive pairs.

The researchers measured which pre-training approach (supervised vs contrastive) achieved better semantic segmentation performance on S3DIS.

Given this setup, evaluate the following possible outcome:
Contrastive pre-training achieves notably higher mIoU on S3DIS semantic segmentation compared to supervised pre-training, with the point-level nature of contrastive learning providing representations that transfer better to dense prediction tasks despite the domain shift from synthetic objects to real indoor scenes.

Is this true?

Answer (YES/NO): NO